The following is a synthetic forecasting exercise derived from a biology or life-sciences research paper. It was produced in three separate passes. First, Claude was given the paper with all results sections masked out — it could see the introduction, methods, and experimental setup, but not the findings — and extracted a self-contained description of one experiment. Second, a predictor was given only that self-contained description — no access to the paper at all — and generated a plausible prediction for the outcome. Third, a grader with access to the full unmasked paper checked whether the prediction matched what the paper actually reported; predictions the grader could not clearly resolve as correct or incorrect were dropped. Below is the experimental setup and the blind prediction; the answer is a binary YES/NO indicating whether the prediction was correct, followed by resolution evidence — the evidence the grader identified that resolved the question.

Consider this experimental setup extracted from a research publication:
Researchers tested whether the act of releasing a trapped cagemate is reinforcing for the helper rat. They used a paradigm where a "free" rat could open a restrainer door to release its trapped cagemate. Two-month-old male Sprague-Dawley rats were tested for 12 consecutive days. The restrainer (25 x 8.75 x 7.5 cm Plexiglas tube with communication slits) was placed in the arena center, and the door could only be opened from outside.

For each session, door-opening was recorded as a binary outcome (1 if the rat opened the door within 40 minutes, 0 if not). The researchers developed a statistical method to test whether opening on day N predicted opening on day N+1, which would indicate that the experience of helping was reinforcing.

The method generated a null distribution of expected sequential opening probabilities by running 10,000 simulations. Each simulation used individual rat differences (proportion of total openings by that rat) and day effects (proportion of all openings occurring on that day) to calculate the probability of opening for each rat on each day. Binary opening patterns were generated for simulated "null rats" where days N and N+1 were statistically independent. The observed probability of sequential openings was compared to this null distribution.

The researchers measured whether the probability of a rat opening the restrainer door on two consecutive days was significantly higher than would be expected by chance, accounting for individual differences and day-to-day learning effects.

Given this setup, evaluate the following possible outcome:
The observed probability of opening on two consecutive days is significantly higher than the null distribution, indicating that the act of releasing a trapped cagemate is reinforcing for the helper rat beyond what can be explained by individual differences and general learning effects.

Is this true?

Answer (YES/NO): YES